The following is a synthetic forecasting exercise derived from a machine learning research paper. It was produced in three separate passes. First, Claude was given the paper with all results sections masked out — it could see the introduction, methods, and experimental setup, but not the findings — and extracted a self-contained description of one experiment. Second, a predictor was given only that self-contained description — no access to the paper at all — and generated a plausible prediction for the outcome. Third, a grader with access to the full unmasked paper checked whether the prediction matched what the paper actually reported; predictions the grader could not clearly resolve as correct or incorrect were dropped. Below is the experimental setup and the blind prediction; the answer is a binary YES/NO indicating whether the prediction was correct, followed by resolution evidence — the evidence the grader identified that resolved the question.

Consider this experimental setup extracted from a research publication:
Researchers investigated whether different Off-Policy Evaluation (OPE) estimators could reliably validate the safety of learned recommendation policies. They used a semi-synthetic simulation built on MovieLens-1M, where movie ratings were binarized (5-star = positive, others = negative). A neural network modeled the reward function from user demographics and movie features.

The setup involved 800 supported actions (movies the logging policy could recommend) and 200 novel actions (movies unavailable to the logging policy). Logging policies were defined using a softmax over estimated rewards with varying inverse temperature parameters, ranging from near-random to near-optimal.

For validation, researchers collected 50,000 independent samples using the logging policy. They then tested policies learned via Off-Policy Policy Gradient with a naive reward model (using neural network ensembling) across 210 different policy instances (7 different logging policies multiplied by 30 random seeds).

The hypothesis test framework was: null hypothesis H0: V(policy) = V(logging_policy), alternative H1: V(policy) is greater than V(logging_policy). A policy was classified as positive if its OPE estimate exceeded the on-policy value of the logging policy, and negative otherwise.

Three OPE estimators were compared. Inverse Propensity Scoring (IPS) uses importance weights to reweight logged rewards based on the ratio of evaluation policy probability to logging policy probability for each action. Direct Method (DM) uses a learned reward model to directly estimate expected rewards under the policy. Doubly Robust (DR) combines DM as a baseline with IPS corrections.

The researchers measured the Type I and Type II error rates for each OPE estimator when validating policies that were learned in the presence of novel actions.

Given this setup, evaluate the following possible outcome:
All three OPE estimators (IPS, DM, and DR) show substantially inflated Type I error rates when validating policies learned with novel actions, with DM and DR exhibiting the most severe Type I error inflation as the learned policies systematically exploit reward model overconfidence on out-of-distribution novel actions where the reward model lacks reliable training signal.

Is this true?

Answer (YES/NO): NO